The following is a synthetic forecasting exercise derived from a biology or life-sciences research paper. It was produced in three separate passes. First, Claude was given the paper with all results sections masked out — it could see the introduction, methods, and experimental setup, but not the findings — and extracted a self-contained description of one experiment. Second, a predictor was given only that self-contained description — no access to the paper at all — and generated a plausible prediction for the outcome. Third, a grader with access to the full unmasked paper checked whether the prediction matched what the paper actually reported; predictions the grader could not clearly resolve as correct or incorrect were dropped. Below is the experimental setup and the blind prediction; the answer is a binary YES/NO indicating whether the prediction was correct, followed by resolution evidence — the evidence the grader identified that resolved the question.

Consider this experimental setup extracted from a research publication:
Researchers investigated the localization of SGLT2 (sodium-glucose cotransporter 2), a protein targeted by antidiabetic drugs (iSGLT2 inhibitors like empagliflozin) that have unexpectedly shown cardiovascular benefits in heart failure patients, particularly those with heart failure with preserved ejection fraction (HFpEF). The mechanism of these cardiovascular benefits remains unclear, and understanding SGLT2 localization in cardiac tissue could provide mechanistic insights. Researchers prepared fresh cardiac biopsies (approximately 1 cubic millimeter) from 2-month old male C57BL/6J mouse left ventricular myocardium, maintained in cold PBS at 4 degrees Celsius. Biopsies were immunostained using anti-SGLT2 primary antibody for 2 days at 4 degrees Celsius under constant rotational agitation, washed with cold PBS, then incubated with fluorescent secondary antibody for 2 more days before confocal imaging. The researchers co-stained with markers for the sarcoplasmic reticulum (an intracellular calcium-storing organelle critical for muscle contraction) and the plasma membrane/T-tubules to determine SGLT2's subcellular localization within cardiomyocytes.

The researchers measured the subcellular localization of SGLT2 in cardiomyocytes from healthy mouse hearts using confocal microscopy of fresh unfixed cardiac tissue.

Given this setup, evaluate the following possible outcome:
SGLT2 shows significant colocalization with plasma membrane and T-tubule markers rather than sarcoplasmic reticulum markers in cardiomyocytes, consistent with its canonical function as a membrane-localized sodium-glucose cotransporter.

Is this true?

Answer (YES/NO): NO